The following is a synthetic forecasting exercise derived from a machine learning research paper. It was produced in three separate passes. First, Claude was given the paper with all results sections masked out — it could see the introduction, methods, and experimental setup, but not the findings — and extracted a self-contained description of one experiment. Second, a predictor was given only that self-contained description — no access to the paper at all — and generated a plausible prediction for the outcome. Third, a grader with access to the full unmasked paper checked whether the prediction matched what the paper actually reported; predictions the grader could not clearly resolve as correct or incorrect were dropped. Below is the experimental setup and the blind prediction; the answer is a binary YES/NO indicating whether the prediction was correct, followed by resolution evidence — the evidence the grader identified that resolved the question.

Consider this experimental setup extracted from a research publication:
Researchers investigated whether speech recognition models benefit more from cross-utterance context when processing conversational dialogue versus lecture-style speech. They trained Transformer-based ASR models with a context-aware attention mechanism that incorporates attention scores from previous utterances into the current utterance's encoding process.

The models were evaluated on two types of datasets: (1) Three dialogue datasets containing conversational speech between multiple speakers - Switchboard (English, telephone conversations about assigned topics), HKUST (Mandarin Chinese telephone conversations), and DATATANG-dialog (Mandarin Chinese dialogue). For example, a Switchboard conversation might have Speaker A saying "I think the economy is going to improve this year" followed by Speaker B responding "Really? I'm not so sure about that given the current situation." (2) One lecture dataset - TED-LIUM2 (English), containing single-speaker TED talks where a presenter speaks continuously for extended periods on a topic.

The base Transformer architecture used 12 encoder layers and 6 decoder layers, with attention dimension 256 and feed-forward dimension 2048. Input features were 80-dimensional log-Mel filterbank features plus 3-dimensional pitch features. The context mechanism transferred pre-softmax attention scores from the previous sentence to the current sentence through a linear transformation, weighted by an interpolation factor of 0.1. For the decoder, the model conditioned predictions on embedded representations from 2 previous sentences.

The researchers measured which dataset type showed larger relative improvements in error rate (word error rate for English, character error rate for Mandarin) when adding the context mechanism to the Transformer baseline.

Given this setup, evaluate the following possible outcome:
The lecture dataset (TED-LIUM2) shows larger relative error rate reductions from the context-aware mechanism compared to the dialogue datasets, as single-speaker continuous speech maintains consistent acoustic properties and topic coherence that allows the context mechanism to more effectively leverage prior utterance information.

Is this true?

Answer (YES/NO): YES